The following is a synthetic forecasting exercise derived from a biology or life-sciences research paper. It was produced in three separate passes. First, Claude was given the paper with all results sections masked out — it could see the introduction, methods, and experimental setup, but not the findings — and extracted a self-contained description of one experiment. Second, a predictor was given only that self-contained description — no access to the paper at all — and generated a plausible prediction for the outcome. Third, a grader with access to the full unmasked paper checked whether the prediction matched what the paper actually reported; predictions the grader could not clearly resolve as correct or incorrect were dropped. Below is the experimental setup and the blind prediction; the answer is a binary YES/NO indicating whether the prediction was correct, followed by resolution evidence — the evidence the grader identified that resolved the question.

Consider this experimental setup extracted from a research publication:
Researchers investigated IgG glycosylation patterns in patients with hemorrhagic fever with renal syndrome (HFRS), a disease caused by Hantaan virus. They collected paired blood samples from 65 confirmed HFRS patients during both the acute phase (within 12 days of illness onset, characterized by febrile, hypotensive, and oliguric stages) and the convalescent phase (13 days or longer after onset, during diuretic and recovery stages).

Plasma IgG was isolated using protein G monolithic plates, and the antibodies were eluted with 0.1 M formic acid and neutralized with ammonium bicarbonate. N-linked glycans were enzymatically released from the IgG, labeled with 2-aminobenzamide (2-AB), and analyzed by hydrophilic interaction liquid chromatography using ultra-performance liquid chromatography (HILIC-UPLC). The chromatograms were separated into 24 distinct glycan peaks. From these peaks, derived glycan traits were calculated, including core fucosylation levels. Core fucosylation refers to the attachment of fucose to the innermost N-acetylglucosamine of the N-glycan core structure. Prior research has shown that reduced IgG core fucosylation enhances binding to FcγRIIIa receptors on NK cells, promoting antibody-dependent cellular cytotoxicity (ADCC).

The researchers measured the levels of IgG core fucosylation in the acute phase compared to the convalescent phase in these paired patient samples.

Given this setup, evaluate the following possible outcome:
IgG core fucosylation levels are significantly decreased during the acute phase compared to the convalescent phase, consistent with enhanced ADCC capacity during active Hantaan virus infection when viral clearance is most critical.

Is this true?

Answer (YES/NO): YES